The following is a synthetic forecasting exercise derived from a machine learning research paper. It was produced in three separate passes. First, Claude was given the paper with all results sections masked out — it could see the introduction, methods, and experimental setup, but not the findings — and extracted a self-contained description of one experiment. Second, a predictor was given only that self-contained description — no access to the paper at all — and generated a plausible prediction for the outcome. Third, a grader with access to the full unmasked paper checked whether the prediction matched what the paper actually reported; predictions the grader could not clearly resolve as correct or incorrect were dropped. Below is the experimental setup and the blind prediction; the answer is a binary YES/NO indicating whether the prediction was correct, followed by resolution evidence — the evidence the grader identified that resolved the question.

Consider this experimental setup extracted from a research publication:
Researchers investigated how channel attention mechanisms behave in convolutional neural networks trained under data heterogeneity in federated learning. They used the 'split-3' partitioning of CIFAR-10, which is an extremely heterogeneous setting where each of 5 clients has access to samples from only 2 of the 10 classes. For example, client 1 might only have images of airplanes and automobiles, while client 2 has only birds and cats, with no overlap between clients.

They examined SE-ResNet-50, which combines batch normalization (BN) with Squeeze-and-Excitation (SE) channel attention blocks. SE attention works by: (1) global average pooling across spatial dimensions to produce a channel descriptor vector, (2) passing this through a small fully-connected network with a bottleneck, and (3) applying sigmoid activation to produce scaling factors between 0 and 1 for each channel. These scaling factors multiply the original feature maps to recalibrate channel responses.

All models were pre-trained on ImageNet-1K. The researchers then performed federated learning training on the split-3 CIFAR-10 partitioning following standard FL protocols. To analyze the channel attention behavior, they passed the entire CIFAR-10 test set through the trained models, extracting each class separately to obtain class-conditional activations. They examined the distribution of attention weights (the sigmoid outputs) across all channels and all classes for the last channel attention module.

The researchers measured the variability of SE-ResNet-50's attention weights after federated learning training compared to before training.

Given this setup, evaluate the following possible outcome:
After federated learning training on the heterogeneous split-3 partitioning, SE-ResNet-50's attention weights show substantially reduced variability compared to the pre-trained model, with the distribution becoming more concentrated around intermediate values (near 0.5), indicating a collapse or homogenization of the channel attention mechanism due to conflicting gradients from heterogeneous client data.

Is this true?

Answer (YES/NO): NO